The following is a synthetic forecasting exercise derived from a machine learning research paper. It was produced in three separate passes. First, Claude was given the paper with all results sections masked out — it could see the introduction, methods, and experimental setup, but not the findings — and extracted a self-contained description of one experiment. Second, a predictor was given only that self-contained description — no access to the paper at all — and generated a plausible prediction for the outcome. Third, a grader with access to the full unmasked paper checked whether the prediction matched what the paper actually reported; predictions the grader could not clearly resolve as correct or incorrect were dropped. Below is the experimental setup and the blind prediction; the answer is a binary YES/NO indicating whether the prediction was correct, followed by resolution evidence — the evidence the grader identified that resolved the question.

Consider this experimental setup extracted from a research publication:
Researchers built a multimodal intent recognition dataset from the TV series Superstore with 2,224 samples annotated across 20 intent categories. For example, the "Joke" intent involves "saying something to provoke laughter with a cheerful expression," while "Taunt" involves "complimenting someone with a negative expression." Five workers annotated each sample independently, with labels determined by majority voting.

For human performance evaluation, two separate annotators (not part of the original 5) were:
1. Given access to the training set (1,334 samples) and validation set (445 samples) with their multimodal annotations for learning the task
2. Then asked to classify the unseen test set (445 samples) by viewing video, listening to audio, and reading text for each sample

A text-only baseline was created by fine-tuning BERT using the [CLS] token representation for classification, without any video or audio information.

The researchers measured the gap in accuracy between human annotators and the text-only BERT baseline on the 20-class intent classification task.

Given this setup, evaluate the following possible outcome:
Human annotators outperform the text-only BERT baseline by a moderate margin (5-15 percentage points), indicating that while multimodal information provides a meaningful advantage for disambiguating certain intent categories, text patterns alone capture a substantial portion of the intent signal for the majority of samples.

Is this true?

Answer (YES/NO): YES